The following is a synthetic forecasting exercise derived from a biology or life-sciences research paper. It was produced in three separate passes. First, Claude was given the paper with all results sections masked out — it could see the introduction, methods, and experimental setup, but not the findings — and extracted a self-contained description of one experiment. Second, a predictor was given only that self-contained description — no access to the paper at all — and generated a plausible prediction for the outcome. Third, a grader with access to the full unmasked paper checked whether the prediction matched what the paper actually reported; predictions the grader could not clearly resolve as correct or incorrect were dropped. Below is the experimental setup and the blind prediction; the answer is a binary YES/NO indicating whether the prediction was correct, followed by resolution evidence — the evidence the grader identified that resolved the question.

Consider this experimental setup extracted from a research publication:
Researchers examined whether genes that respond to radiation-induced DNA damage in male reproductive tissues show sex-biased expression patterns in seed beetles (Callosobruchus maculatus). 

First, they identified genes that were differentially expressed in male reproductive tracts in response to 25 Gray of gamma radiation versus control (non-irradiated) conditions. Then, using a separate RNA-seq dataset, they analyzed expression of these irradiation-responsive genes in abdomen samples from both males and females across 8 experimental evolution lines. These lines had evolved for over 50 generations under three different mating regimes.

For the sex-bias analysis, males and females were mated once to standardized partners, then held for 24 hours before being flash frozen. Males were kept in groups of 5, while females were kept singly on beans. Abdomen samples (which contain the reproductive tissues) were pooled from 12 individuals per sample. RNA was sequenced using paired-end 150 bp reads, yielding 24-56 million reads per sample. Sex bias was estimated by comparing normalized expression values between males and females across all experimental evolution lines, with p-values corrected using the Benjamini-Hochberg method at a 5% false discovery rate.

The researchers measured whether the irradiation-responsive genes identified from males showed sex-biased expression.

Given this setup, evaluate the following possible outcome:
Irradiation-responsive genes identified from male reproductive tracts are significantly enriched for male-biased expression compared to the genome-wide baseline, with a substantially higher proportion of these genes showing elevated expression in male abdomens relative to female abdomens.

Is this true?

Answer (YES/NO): NO